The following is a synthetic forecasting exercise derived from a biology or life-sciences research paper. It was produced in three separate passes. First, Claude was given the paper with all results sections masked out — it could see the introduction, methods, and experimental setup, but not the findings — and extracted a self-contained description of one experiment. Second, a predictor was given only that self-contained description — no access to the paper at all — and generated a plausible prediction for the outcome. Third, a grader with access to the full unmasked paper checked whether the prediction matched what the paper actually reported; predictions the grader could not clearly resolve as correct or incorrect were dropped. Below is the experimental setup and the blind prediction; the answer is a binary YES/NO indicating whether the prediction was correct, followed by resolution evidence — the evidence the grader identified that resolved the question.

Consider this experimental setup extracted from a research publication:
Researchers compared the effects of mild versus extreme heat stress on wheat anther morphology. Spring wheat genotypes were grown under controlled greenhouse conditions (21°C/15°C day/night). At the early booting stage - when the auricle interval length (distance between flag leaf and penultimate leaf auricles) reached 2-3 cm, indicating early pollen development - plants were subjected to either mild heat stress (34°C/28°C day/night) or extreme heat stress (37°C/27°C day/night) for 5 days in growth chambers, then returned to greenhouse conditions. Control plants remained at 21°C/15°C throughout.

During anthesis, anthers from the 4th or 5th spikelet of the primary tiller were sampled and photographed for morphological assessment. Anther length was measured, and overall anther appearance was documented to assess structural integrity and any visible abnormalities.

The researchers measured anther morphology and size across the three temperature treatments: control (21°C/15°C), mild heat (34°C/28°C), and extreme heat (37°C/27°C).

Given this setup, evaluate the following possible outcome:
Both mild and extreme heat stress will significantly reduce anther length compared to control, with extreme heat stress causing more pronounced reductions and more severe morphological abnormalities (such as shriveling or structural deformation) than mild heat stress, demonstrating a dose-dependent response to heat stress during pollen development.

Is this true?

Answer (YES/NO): YES